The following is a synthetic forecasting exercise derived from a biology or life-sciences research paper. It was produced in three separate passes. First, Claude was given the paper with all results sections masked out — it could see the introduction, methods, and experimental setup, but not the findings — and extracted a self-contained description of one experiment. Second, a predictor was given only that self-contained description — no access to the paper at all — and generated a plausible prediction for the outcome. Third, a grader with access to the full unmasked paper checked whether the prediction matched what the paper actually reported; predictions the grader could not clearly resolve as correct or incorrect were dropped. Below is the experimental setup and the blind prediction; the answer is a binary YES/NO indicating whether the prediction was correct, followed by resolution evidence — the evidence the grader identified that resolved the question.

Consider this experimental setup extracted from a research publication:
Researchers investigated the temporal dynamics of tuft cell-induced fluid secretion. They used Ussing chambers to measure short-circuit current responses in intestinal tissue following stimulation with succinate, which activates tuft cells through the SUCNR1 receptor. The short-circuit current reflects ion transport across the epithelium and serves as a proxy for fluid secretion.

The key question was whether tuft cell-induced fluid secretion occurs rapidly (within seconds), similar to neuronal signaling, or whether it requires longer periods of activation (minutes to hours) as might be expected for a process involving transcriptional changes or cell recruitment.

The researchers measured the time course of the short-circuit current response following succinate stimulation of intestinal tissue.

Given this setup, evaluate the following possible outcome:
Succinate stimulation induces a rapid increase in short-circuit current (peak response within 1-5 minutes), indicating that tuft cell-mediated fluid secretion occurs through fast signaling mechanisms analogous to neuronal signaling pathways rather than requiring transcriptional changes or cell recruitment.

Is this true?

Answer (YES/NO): YES